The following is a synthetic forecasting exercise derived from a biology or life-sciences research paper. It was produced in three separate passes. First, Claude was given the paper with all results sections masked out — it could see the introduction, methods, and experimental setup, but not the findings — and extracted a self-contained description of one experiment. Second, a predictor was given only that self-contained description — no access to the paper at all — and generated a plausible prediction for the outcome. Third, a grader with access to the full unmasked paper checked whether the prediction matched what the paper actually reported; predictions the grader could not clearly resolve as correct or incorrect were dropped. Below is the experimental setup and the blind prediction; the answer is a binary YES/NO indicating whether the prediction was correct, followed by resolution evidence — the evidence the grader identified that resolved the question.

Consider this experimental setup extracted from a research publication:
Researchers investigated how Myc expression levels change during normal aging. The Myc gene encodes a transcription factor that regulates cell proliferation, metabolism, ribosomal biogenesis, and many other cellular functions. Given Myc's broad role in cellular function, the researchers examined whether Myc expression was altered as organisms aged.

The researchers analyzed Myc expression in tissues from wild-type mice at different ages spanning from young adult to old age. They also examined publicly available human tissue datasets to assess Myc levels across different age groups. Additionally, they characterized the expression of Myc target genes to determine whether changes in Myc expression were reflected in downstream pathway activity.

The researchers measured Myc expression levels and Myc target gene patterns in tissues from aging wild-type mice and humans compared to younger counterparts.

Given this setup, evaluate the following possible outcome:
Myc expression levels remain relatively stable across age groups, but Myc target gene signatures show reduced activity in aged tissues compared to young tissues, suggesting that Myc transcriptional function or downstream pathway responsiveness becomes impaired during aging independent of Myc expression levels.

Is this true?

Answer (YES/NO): NO